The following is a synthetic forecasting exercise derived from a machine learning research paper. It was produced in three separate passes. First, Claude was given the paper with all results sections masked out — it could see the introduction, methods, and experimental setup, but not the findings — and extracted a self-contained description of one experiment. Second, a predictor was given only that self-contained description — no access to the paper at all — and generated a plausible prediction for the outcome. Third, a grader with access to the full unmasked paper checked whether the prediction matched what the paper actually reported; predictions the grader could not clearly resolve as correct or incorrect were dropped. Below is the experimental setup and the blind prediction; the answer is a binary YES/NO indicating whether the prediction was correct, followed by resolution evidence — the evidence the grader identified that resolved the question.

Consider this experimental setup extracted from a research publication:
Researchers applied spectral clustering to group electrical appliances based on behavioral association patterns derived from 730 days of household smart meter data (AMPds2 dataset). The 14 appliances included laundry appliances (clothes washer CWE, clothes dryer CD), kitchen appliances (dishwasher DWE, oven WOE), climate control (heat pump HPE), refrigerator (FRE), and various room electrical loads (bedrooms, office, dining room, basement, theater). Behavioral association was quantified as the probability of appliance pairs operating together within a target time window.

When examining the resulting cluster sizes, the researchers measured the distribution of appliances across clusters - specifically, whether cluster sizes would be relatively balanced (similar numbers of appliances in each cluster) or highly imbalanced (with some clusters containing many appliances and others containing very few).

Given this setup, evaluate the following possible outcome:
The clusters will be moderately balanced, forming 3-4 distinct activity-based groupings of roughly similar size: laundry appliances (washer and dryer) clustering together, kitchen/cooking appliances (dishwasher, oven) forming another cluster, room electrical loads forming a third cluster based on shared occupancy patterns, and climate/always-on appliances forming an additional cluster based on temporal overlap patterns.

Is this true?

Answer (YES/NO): NO